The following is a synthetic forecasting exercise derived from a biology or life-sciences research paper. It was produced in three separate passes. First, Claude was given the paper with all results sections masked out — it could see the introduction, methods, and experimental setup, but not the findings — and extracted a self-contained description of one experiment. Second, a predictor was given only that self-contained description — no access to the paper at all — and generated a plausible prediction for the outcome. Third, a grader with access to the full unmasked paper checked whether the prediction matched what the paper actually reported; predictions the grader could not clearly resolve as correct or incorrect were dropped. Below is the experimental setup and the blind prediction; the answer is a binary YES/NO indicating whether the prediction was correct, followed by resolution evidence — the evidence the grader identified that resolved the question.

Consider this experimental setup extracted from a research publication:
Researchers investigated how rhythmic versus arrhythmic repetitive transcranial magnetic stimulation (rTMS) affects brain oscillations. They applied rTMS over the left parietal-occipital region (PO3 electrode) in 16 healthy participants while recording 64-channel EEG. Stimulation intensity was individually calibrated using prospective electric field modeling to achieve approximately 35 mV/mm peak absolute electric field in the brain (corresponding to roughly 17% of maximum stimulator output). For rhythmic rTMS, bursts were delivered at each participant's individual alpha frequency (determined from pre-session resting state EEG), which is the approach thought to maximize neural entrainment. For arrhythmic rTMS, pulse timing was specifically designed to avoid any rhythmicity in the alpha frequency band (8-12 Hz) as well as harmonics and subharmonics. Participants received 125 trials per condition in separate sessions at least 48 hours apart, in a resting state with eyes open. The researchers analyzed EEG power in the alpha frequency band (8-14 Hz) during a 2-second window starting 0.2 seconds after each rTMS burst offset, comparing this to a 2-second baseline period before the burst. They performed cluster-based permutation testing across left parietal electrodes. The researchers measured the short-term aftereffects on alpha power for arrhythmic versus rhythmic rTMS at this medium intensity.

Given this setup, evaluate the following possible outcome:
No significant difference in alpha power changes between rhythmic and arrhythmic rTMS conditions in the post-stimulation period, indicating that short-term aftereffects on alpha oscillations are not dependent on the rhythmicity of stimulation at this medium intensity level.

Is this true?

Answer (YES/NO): NO